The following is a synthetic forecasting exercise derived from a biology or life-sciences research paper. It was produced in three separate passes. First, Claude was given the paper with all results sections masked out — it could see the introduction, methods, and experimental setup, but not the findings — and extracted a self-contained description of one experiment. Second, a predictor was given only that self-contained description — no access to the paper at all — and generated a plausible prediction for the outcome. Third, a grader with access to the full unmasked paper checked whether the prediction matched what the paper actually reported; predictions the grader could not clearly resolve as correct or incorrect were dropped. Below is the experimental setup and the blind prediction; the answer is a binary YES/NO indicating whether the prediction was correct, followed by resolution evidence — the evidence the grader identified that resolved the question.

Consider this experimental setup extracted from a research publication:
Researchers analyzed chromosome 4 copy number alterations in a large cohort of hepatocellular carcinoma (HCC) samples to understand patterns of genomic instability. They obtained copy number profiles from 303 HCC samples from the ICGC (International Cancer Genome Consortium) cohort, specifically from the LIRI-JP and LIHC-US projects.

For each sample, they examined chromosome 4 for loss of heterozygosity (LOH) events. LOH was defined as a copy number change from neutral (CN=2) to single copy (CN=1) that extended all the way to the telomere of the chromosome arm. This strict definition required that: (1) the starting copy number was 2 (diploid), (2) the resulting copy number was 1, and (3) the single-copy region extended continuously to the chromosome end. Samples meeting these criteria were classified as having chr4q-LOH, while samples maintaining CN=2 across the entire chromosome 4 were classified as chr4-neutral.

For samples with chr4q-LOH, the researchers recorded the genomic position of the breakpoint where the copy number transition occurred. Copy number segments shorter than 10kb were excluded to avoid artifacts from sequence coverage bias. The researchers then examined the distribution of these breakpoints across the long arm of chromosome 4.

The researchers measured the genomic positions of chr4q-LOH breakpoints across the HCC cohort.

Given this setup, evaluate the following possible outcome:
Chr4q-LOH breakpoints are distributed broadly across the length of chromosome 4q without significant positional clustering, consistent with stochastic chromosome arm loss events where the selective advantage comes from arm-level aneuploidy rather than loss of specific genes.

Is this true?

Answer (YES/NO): NO